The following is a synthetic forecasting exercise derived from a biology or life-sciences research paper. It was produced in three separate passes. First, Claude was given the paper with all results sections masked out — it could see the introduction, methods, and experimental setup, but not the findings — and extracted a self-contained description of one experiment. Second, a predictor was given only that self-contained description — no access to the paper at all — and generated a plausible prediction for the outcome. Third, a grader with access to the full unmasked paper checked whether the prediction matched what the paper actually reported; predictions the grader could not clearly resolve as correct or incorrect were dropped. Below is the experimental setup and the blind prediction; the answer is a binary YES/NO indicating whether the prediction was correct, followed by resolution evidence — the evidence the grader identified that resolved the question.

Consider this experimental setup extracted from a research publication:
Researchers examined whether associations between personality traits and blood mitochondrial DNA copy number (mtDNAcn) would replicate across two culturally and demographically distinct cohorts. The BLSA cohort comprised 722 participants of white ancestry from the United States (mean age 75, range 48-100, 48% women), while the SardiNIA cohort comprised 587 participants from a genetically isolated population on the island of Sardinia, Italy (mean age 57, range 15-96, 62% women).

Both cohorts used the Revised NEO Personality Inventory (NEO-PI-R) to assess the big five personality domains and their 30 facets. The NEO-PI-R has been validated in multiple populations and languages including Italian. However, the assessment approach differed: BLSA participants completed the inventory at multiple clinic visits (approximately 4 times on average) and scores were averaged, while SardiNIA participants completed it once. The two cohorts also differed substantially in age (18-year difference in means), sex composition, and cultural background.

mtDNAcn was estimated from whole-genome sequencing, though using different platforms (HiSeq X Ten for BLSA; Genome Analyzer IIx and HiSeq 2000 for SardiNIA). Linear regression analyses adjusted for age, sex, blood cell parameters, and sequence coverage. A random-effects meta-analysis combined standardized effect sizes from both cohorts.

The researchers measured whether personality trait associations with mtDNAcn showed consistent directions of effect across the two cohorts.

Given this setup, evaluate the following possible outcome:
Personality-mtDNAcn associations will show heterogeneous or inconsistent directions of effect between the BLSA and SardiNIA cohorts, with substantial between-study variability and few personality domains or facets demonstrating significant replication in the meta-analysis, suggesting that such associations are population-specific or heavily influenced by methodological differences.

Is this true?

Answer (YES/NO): NO